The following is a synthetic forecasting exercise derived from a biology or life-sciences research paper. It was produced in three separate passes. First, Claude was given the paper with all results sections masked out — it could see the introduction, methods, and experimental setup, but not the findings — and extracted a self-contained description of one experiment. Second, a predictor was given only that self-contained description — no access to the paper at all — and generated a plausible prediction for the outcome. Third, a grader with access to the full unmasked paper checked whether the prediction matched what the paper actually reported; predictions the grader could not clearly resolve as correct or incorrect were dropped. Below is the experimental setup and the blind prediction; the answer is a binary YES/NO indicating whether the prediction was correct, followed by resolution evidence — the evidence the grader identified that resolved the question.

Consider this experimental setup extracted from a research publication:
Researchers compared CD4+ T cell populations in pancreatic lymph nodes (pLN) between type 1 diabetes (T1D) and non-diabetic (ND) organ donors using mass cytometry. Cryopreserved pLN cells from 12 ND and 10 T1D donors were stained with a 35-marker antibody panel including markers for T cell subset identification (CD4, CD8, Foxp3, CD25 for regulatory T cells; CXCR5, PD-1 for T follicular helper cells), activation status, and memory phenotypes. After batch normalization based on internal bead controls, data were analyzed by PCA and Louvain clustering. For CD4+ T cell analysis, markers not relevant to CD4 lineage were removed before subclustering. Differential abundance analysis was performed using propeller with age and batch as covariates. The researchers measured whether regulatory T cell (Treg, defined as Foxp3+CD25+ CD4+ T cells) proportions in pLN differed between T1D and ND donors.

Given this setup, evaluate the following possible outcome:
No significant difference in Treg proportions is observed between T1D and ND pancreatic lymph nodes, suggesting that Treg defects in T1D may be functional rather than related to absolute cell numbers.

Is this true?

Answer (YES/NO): YES